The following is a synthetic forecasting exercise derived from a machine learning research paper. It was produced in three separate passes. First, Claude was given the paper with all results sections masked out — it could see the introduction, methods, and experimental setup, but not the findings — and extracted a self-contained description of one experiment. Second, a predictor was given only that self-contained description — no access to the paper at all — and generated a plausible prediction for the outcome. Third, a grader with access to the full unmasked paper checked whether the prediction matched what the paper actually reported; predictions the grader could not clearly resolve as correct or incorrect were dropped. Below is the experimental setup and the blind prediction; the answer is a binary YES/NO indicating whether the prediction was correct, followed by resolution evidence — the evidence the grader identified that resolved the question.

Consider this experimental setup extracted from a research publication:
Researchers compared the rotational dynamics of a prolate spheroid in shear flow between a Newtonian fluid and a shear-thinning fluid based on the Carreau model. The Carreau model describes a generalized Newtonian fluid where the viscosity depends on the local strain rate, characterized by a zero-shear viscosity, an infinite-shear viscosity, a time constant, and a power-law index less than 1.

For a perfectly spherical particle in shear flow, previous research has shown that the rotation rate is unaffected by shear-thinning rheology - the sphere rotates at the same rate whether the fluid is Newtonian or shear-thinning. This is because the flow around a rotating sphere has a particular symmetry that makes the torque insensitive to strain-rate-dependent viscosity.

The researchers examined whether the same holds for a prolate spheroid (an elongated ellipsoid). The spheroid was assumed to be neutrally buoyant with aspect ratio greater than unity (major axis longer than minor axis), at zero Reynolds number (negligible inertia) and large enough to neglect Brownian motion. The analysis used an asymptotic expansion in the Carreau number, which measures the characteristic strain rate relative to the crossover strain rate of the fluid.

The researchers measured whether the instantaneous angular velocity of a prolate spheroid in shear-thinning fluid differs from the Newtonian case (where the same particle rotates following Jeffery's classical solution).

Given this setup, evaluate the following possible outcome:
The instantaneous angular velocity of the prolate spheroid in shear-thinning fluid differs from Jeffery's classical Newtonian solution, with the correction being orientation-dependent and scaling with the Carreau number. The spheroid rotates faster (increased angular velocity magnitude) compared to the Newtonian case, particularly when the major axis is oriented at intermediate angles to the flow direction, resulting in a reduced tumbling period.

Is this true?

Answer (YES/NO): NO